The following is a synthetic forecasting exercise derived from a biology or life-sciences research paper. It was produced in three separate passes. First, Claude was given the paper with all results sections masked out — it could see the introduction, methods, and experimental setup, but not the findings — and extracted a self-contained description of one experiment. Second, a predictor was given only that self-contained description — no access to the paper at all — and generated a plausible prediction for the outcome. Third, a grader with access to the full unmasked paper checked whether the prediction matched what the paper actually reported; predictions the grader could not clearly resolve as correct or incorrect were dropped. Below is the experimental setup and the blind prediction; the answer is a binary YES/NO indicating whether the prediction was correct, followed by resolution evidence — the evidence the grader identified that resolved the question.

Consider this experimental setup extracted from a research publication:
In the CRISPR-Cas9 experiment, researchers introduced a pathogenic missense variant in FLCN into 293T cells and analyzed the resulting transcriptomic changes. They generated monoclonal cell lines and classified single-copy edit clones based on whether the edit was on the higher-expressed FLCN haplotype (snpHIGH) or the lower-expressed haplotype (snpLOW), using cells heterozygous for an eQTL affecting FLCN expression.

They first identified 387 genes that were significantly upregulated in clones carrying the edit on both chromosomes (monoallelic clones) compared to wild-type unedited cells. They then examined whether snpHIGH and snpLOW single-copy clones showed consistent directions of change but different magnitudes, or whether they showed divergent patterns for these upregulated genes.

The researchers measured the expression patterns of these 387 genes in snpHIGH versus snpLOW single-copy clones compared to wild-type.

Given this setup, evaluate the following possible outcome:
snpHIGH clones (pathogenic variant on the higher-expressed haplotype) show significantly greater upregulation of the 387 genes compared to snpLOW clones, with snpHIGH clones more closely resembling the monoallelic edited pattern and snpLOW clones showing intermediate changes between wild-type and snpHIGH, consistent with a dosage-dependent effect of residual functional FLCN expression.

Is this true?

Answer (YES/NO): YES